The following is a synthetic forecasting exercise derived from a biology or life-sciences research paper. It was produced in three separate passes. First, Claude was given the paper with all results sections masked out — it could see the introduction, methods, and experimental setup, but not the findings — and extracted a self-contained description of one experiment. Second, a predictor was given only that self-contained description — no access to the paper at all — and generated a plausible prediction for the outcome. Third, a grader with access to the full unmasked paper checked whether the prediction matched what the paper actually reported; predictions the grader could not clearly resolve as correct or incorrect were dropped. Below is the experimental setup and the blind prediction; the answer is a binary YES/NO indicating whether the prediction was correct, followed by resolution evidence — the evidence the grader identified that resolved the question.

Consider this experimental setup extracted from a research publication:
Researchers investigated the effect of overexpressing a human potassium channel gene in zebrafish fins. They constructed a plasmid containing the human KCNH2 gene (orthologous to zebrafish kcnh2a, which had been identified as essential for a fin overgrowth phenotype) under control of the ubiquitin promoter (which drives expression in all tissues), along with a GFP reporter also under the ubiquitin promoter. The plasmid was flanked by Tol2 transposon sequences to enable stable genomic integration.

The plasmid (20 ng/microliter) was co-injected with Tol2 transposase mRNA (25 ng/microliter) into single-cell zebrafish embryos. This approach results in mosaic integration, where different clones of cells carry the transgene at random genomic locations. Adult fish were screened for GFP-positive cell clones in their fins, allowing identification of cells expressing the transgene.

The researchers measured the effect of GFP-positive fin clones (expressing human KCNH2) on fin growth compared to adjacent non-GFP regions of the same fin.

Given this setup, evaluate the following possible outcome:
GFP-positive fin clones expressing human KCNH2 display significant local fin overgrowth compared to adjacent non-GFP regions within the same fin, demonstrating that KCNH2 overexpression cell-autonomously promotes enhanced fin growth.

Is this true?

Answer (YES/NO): YES